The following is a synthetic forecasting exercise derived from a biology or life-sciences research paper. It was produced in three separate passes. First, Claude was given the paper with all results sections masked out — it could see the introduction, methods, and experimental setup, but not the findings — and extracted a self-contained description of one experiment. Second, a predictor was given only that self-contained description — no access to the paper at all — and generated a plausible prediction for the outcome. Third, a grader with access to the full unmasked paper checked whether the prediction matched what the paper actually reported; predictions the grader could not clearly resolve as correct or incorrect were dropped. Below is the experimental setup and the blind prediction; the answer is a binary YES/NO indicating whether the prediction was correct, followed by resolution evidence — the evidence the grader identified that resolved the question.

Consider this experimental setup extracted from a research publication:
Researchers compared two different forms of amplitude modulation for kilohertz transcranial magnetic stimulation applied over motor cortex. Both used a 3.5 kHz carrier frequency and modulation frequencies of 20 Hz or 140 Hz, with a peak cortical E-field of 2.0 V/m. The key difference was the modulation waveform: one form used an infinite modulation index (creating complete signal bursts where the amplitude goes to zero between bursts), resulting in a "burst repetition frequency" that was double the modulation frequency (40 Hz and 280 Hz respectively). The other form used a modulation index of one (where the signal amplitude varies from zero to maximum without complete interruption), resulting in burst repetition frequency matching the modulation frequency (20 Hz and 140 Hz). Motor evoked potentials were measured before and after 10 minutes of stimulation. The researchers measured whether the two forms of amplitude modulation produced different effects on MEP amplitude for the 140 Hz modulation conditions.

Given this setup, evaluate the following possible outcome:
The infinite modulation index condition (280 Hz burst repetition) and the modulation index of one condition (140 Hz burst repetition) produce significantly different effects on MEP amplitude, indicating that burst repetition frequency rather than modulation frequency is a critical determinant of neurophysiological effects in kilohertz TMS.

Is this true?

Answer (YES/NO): NO